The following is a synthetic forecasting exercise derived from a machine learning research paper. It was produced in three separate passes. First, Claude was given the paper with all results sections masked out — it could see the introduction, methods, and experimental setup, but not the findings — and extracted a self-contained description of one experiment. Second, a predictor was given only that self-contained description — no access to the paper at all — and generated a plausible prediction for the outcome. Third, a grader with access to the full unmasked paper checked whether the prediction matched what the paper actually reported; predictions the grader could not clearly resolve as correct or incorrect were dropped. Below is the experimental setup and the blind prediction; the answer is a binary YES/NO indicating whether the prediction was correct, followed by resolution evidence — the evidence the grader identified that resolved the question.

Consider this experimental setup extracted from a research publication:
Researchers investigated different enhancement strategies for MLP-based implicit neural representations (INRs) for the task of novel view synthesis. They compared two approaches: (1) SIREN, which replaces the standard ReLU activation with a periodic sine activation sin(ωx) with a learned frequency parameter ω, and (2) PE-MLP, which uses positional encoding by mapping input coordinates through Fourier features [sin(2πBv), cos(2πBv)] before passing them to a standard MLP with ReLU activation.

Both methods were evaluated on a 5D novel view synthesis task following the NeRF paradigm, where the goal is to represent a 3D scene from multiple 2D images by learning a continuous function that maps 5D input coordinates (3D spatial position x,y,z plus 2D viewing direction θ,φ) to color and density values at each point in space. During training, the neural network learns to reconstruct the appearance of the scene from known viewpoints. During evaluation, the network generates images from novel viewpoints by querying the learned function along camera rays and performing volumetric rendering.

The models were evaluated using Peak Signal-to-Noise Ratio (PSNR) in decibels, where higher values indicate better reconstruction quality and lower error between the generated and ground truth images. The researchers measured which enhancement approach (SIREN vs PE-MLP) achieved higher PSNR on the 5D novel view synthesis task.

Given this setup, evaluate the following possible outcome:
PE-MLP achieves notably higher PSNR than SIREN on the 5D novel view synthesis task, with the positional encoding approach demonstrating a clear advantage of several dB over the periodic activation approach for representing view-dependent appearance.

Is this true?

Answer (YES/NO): YES